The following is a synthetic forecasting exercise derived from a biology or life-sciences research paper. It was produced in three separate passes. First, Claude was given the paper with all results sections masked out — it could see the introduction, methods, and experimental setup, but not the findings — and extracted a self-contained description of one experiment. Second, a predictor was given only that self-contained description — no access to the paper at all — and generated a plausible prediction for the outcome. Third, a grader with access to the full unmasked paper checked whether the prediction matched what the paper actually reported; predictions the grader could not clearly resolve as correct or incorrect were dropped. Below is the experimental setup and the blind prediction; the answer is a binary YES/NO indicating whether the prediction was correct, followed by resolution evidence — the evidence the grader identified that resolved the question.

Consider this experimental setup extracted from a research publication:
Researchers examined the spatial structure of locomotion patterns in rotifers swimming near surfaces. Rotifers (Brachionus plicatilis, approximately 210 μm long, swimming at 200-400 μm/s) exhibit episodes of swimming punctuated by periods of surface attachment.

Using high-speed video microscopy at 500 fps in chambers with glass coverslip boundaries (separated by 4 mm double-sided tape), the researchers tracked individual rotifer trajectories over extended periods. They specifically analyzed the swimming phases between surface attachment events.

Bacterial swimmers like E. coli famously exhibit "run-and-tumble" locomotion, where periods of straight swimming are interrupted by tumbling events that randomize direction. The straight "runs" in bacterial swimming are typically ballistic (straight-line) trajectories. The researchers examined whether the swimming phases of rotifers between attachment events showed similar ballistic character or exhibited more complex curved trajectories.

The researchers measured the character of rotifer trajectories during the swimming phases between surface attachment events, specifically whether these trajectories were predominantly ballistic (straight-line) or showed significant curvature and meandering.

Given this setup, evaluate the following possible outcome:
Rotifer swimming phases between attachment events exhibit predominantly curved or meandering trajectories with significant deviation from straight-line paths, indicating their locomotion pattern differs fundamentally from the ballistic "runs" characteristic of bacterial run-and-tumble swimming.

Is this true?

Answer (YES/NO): NO